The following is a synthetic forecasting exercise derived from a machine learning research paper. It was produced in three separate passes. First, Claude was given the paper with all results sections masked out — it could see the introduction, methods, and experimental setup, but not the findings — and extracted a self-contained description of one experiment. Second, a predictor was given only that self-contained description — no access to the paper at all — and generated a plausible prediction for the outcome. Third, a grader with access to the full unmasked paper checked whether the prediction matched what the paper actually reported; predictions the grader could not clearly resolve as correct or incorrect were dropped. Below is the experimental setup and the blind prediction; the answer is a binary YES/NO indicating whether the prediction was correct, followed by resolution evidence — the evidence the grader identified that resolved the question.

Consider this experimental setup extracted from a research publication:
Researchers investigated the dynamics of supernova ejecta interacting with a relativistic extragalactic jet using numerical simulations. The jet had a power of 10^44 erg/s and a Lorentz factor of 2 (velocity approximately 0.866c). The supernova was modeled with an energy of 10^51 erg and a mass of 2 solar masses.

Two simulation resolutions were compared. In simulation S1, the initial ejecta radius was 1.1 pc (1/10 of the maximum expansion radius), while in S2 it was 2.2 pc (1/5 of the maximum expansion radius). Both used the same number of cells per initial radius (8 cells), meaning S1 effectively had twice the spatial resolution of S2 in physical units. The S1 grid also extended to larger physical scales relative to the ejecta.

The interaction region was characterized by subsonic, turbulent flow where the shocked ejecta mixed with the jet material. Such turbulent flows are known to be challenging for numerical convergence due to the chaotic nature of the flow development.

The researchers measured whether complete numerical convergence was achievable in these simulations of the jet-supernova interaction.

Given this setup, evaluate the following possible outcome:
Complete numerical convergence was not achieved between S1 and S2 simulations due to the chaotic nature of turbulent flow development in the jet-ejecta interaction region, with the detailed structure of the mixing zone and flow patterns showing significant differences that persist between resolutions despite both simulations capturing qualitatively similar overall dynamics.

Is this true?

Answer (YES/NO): YES